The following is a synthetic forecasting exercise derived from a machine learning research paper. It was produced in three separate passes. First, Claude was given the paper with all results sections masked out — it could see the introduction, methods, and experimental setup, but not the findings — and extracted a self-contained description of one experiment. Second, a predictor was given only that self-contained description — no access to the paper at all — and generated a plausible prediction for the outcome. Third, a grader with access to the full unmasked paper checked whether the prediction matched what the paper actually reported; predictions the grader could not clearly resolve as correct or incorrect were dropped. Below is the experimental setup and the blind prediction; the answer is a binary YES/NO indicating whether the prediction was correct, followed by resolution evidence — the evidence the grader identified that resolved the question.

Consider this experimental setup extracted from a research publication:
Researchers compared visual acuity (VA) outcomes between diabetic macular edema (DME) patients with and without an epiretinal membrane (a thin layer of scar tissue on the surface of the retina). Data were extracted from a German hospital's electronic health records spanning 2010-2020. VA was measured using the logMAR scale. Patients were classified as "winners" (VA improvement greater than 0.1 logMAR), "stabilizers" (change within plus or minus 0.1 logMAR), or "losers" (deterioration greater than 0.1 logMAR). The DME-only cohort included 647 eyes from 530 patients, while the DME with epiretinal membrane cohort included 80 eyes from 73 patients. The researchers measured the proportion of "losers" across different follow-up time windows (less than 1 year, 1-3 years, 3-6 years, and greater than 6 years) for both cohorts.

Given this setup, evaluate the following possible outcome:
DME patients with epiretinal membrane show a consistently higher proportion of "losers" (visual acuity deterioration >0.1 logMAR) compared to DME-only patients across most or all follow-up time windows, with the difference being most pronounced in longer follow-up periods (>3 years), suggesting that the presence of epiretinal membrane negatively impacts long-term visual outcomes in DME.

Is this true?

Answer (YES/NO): NO